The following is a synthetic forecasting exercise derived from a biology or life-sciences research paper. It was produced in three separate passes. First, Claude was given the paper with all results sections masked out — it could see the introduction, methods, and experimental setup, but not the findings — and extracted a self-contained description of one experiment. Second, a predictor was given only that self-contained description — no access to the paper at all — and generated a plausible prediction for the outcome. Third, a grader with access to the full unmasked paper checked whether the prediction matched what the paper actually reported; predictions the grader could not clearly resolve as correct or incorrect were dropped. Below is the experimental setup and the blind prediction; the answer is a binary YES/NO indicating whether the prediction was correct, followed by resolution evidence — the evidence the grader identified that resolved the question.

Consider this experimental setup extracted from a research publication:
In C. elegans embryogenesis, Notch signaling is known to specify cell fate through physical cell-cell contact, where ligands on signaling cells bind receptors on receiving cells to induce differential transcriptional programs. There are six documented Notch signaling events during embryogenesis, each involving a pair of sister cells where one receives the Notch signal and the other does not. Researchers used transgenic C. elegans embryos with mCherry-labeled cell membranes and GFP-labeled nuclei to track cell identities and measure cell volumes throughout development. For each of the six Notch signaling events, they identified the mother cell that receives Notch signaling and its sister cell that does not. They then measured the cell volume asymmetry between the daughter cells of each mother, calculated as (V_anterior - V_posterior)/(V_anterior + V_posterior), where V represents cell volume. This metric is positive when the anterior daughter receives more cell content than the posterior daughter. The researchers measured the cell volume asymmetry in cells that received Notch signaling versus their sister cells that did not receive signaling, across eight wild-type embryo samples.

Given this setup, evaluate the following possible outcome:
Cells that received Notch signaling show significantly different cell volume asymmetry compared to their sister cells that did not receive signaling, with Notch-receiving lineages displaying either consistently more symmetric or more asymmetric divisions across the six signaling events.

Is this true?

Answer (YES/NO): YES